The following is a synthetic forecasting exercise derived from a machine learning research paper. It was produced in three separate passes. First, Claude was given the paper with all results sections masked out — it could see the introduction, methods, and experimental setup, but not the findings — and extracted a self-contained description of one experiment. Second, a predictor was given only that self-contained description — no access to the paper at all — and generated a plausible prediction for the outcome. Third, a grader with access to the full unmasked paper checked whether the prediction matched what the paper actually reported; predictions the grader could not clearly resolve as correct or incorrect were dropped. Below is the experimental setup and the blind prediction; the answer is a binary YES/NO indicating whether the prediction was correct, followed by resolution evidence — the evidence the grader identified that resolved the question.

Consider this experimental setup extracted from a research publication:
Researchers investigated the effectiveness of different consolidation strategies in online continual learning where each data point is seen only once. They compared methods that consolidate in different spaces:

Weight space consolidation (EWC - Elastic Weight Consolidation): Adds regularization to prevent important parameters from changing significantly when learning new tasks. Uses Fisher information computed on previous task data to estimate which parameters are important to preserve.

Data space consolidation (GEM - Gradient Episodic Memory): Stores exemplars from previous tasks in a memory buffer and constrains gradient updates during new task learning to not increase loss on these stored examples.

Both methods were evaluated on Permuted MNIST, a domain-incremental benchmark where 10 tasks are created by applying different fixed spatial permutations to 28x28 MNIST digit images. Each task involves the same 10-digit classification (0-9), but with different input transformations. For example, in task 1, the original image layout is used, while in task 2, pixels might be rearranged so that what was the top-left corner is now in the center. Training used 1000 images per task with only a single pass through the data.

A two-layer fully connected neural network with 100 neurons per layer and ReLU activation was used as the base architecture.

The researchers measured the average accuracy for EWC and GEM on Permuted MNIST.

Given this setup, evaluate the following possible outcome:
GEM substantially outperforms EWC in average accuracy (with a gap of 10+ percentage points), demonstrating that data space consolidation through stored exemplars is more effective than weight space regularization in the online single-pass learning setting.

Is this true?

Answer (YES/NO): NO